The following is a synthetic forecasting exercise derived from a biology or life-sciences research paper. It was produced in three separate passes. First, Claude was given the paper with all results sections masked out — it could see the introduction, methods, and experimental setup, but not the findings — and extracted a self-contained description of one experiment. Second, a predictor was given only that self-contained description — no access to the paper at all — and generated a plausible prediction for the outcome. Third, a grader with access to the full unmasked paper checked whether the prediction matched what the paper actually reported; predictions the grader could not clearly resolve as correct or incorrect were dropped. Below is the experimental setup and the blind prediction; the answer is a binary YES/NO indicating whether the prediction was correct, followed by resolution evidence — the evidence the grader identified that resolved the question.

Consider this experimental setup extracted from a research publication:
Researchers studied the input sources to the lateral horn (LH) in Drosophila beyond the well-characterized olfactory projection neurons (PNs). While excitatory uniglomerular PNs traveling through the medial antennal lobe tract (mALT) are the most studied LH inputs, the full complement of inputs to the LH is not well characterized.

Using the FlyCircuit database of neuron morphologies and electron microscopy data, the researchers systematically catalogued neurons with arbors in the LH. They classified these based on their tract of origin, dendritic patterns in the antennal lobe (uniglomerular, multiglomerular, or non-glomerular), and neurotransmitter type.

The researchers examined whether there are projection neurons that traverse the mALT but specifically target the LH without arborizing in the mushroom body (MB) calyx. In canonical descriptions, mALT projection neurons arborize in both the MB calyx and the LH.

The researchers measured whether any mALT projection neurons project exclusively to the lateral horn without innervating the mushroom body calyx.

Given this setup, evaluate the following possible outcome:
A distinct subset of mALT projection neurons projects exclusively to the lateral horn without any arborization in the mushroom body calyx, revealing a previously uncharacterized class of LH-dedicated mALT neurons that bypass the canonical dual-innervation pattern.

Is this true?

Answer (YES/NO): NO